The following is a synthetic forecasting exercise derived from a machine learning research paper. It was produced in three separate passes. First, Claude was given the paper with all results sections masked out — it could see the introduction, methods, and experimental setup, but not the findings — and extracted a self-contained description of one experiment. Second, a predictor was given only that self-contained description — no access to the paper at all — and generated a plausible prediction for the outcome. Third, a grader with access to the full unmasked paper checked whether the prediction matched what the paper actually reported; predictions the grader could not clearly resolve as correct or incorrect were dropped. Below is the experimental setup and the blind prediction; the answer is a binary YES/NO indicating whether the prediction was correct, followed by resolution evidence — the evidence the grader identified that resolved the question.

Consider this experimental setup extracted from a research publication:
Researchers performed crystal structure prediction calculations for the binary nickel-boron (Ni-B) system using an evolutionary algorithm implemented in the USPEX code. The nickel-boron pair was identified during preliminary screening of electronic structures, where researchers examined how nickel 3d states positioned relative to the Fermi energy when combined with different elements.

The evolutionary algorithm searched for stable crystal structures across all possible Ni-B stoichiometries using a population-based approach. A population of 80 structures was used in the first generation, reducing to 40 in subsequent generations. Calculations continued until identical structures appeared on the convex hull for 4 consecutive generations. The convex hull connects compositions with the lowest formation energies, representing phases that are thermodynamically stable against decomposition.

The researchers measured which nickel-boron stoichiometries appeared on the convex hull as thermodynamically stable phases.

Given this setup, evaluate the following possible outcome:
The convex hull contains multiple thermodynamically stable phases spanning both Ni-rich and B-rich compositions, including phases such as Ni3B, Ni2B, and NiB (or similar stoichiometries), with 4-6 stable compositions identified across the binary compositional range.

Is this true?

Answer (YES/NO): YES